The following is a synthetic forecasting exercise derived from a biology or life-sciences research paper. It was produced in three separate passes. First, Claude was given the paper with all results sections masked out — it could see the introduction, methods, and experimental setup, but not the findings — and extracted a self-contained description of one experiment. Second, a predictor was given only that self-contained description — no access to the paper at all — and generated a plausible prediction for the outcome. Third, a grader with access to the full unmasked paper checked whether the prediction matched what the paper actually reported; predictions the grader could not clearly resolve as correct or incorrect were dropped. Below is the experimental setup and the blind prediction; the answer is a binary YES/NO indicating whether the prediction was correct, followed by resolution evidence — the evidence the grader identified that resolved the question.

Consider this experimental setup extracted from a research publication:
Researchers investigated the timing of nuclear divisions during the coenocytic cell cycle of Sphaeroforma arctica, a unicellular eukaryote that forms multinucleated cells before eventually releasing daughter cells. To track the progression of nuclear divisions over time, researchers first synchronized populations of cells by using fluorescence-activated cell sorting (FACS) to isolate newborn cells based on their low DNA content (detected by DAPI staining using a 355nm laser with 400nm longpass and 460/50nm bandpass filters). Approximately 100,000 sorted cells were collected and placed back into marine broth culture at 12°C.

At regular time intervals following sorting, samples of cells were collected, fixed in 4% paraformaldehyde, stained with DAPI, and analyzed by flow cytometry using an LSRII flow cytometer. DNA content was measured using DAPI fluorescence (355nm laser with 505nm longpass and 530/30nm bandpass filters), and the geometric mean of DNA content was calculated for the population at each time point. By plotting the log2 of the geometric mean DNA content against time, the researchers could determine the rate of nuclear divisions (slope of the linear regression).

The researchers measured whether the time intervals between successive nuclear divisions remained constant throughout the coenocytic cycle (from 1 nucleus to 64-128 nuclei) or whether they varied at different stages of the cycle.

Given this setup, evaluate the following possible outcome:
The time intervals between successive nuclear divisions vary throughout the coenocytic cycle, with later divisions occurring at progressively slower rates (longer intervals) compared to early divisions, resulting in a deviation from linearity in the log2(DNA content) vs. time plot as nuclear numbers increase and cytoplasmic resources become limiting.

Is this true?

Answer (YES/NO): NO